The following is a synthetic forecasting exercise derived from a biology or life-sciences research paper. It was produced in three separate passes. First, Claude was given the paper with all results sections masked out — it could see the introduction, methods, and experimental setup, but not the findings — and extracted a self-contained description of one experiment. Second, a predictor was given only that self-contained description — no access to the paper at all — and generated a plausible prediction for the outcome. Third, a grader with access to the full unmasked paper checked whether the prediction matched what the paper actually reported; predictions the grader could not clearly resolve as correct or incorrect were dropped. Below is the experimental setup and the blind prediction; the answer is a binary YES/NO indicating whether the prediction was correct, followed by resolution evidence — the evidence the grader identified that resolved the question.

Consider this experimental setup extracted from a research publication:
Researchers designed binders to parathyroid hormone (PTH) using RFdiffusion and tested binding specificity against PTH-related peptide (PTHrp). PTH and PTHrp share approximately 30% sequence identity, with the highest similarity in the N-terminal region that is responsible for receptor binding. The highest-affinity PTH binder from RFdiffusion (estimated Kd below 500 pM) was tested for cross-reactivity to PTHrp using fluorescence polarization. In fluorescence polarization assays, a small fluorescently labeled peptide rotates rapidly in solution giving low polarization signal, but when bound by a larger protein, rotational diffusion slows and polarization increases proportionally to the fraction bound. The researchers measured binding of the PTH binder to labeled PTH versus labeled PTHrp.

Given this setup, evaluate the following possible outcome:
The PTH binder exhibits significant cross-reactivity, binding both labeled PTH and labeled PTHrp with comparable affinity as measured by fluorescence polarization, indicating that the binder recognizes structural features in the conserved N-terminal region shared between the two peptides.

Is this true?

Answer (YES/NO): NO